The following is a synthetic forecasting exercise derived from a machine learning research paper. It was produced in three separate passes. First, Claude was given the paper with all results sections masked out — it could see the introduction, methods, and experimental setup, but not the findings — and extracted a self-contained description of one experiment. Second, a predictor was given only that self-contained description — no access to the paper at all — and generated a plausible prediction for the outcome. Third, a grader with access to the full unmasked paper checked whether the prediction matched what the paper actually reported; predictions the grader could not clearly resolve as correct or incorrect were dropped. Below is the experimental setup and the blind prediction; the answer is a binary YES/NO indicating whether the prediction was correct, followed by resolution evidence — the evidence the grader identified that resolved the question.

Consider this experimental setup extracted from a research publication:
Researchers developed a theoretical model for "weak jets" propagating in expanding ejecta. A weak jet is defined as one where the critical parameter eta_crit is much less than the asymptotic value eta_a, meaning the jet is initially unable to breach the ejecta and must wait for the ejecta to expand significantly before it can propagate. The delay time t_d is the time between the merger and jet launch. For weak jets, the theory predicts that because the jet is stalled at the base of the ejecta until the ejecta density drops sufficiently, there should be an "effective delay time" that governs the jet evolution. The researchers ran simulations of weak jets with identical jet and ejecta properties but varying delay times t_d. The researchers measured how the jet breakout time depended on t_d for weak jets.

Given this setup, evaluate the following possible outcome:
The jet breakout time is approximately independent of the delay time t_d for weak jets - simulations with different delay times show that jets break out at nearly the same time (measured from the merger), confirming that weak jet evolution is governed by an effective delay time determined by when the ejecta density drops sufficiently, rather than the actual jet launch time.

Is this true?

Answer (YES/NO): YES